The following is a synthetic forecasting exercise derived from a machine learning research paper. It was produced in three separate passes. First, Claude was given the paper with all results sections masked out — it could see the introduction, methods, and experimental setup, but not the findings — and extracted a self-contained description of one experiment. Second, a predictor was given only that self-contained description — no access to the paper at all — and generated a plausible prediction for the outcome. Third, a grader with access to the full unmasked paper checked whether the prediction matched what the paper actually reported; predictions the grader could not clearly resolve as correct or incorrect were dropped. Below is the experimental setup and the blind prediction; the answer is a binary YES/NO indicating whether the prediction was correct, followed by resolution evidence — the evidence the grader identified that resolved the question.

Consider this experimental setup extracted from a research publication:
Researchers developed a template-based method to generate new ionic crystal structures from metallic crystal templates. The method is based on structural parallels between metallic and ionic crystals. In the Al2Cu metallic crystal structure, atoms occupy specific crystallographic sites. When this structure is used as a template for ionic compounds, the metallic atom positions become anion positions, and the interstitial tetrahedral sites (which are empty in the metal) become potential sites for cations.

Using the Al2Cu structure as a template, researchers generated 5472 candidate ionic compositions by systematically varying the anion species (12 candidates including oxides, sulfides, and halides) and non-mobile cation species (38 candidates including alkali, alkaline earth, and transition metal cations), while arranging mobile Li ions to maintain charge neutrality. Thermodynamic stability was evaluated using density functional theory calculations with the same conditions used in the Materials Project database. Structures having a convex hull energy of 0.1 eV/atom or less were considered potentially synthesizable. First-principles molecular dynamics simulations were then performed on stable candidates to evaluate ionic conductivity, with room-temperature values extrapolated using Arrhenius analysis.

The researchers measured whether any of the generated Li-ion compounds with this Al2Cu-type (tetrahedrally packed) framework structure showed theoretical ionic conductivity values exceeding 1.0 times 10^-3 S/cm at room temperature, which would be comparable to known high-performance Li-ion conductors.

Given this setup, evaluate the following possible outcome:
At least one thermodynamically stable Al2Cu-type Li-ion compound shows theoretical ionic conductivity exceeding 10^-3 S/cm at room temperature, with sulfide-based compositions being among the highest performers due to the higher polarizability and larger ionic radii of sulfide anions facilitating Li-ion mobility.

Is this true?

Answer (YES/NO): NO